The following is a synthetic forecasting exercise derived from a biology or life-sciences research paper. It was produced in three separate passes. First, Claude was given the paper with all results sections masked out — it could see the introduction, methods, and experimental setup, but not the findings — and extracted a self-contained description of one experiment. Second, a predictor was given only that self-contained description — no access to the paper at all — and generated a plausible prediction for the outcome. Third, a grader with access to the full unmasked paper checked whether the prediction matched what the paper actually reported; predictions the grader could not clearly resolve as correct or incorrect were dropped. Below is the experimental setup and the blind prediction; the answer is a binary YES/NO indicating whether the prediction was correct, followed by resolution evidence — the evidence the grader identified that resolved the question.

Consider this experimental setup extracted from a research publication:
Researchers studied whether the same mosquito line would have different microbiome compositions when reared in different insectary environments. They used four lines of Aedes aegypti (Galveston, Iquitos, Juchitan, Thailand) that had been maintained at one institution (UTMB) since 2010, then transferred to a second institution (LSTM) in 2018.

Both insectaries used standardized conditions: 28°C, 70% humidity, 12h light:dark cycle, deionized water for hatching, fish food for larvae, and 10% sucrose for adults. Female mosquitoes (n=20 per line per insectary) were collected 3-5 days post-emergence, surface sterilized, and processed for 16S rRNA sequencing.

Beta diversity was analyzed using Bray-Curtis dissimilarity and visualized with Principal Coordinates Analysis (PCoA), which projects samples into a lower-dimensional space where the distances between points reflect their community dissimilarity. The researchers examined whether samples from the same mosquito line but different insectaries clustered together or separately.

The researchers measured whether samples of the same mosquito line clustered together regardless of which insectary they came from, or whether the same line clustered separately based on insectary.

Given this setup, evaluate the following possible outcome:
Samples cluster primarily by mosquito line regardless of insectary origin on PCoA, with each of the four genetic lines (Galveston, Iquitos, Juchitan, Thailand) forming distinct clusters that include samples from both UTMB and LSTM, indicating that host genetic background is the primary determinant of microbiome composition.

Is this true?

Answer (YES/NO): NO